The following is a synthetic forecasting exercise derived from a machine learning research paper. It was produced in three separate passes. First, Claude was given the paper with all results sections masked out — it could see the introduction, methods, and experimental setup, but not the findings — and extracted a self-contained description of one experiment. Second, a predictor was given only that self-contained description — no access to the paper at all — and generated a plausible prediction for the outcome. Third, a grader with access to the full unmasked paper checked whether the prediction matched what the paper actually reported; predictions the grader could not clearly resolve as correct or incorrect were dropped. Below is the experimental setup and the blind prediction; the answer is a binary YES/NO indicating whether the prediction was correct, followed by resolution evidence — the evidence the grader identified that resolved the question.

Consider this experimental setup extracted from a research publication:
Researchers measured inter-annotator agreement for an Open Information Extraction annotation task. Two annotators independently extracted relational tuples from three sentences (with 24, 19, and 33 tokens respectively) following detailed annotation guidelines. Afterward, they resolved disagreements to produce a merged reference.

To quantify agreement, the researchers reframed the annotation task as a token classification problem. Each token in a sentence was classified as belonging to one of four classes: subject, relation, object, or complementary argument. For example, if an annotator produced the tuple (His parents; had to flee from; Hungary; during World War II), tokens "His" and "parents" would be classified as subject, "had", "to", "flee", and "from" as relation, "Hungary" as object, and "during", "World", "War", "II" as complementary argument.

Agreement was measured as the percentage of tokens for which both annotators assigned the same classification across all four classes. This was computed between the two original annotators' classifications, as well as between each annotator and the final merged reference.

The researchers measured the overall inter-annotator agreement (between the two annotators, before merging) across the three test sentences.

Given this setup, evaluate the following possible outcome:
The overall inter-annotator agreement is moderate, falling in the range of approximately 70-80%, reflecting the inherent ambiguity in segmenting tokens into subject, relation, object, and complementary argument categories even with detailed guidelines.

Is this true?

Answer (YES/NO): NO